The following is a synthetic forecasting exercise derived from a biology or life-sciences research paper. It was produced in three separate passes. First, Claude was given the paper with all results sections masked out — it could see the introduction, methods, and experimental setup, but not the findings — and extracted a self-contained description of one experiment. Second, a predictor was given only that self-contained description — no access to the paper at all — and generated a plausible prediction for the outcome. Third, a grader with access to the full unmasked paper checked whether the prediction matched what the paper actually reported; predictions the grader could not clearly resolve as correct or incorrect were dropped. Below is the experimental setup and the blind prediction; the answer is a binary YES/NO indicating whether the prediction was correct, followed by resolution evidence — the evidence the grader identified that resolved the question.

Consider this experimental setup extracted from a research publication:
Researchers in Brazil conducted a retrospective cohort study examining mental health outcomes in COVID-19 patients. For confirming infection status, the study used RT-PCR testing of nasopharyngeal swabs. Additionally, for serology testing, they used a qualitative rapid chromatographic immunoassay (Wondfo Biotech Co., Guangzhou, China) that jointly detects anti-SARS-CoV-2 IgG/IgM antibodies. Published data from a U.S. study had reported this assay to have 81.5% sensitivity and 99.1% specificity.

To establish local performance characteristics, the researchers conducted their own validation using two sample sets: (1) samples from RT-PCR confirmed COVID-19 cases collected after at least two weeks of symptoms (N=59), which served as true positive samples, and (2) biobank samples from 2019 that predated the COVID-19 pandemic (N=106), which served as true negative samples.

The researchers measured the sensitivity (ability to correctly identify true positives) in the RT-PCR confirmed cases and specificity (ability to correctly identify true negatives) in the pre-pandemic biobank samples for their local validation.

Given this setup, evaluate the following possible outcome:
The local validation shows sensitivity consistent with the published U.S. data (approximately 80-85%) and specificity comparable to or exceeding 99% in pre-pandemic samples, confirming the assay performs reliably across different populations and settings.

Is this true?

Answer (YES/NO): NO